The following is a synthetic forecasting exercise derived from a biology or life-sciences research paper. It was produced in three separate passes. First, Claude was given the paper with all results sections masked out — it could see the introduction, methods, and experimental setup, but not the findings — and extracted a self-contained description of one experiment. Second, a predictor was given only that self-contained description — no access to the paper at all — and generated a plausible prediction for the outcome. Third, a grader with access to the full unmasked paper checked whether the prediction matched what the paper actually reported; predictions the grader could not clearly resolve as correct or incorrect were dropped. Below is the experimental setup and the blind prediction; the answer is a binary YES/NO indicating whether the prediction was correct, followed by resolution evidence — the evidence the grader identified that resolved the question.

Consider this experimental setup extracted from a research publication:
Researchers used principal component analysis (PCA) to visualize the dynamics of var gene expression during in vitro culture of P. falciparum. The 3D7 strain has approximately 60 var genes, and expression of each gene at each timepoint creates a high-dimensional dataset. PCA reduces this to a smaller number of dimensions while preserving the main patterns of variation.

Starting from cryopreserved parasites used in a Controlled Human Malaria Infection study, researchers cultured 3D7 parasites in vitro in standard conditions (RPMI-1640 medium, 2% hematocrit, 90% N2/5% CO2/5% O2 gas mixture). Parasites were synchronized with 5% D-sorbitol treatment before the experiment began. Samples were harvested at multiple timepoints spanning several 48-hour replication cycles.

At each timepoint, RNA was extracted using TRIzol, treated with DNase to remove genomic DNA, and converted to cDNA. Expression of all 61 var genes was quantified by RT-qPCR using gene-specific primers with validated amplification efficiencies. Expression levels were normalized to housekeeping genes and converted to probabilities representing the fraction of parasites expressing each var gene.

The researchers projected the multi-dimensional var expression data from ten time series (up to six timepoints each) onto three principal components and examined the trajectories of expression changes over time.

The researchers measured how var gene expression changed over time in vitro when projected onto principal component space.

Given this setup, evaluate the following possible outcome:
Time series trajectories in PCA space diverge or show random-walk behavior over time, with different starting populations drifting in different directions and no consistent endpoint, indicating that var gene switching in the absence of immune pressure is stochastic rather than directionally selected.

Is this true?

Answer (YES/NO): NO